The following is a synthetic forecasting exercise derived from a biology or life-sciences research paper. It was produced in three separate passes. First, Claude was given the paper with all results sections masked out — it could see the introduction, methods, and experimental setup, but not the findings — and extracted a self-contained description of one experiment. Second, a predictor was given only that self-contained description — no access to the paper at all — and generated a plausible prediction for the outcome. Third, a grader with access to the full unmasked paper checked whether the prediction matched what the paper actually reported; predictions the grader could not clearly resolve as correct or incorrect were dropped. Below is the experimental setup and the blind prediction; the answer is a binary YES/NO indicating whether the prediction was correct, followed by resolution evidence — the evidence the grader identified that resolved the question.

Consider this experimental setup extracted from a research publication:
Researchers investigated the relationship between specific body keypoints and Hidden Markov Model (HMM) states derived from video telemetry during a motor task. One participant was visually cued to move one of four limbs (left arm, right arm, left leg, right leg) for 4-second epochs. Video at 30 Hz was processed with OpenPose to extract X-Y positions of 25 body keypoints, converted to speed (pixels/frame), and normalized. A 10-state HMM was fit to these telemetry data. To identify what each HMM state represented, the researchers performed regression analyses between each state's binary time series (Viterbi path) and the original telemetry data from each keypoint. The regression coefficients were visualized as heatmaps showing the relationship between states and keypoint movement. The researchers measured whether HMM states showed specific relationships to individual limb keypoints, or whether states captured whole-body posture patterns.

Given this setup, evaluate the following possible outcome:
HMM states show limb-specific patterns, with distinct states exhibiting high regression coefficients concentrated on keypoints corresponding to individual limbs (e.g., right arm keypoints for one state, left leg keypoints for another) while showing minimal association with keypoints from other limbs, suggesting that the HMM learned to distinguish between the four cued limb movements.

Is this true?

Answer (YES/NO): YES